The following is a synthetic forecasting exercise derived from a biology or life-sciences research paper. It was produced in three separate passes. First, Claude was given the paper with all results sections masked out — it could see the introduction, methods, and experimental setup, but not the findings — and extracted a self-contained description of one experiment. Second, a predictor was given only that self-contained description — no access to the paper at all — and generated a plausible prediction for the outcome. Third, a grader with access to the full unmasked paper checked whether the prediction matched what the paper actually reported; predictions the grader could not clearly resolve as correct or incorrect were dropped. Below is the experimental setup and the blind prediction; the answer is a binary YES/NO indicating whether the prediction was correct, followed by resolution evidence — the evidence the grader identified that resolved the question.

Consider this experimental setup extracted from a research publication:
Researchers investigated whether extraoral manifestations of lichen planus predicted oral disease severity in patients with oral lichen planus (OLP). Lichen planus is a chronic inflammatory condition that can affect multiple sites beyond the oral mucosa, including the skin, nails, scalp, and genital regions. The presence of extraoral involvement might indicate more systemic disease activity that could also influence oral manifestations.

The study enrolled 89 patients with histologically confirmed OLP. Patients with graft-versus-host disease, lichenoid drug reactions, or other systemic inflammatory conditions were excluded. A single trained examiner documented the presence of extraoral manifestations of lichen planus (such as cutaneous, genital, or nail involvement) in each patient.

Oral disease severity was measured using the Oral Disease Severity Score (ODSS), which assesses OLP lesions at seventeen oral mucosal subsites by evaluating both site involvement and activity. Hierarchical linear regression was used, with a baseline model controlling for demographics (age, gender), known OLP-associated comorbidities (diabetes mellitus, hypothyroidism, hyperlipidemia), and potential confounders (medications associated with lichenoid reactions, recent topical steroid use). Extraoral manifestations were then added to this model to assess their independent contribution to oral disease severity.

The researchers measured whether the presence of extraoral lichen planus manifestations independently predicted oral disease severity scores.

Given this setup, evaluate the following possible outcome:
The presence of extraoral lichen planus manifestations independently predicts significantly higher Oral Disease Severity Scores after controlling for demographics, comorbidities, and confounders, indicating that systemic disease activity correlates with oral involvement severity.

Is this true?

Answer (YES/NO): YES